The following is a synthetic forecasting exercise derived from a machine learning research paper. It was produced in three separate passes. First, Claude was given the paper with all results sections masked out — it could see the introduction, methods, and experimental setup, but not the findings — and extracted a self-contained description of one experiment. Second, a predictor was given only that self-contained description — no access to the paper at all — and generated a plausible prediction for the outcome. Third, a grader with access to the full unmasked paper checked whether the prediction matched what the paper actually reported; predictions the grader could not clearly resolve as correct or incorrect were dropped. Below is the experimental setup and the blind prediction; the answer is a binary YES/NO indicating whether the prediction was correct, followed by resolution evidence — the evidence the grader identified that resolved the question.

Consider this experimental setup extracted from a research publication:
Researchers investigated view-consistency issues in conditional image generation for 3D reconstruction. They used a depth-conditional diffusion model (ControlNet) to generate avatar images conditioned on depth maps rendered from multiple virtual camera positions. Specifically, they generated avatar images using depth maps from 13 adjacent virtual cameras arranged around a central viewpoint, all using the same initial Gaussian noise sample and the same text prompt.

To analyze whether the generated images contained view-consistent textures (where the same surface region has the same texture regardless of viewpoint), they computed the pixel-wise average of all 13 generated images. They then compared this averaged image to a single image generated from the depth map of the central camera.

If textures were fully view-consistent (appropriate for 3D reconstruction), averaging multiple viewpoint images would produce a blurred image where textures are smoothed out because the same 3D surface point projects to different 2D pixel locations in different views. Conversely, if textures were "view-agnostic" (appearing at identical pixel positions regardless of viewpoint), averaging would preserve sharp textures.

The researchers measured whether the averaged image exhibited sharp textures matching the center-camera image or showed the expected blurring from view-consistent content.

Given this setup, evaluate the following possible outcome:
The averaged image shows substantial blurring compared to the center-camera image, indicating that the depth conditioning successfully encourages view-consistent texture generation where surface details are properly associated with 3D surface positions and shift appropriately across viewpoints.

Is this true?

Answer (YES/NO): NO